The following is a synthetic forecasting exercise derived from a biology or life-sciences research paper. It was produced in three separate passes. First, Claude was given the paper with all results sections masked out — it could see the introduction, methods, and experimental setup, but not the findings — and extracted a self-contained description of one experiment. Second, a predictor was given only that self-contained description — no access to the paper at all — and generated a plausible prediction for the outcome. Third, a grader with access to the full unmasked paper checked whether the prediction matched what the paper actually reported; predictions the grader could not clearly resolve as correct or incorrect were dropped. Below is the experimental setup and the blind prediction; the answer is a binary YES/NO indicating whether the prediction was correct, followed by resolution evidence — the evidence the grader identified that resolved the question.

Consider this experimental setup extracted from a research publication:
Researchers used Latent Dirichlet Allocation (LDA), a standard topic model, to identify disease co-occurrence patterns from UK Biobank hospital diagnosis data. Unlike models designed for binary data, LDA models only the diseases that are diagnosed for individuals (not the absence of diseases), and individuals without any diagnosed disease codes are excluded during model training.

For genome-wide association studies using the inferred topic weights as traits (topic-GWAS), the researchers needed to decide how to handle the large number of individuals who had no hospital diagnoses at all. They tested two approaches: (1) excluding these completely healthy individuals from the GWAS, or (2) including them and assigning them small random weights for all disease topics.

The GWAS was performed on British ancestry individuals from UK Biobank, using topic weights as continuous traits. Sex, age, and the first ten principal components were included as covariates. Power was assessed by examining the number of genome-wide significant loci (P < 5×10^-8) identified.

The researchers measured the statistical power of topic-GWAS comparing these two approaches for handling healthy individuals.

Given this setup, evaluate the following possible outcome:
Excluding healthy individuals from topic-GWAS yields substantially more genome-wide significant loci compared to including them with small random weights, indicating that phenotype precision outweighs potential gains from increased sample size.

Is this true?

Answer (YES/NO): YES